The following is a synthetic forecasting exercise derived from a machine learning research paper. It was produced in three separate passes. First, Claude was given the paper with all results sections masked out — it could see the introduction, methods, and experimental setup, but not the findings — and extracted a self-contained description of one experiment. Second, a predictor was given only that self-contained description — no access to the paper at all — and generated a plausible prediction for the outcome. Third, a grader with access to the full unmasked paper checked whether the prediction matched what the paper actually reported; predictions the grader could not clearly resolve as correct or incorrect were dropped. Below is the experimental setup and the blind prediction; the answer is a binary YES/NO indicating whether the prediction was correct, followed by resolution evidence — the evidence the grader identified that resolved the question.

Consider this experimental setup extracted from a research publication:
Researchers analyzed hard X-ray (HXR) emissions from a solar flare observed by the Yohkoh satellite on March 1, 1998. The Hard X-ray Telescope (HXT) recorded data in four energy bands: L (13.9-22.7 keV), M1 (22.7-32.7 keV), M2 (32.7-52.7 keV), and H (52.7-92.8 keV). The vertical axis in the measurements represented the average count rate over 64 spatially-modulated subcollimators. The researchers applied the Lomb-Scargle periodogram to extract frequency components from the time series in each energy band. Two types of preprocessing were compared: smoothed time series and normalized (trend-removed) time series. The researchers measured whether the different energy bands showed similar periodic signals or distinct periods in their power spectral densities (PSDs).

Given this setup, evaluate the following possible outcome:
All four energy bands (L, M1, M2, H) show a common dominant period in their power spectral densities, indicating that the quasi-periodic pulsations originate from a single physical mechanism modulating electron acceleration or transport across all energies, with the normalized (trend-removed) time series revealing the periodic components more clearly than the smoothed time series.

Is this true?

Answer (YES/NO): NO